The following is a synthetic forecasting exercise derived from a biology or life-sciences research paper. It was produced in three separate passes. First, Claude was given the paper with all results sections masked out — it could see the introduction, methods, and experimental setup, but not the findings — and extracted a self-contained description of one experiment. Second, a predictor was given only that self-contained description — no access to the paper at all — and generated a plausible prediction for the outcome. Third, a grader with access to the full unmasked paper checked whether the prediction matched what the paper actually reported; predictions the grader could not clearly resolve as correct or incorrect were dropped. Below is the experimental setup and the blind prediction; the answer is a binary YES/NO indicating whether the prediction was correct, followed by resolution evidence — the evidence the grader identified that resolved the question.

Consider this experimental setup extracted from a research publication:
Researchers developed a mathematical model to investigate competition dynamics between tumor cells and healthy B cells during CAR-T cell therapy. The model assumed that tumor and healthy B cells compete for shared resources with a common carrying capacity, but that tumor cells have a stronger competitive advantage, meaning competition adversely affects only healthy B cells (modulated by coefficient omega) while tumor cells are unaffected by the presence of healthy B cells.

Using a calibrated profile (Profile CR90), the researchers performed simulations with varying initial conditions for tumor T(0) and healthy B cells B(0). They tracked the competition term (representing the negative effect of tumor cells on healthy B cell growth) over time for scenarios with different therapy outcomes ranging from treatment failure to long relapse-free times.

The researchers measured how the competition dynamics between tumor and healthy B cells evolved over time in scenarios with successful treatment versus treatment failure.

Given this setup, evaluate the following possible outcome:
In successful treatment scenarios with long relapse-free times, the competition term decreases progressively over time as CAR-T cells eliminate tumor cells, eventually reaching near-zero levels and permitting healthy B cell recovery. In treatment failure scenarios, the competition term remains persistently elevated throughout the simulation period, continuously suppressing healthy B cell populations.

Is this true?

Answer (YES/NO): YES